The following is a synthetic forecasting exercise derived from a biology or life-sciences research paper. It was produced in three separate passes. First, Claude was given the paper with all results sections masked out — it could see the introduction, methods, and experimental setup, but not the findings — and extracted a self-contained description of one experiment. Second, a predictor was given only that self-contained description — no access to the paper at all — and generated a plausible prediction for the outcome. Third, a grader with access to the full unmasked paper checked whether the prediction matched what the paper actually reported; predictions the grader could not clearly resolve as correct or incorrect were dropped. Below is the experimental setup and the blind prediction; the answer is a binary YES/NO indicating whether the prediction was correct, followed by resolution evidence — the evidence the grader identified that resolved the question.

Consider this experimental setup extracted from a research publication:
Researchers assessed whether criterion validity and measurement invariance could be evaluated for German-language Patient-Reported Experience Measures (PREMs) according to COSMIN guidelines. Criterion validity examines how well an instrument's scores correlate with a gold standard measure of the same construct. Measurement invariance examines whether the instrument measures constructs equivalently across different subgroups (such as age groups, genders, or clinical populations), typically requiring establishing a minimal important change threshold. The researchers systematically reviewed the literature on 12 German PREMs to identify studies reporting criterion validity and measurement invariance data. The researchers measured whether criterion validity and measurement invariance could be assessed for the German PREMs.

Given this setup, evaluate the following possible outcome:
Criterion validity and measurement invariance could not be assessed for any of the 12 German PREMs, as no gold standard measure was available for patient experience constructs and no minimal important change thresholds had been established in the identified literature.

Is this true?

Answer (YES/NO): NO